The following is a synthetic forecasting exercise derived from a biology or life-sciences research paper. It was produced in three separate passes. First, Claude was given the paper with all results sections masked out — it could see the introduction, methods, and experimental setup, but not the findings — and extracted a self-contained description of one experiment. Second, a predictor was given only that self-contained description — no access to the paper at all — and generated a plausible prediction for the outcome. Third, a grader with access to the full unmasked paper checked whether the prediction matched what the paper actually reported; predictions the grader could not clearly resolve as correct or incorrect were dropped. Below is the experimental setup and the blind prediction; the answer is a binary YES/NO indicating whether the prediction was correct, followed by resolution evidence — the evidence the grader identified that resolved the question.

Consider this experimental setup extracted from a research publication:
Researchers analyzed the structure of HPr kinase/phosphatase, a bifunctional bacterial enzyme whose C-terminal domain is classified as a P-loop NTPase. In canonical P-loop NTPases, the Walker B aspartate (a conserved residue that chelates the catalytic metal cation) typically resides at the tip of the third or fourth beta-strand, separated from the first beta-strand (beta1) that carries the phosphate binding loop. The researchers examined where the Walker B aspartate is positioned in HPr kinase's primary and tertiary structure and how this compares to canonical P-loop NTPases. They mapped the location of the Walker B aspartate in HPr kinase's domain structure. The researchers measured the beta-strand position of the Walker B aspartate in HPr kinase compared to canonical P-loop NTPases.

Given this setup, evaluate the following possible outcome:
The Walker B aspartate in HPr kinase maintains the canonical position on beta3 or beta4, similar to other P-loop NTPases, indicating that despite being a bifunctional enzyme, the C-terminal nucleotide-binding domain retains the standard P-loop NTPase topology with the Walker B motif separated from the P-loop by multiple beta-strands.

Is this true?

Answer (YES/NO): NO